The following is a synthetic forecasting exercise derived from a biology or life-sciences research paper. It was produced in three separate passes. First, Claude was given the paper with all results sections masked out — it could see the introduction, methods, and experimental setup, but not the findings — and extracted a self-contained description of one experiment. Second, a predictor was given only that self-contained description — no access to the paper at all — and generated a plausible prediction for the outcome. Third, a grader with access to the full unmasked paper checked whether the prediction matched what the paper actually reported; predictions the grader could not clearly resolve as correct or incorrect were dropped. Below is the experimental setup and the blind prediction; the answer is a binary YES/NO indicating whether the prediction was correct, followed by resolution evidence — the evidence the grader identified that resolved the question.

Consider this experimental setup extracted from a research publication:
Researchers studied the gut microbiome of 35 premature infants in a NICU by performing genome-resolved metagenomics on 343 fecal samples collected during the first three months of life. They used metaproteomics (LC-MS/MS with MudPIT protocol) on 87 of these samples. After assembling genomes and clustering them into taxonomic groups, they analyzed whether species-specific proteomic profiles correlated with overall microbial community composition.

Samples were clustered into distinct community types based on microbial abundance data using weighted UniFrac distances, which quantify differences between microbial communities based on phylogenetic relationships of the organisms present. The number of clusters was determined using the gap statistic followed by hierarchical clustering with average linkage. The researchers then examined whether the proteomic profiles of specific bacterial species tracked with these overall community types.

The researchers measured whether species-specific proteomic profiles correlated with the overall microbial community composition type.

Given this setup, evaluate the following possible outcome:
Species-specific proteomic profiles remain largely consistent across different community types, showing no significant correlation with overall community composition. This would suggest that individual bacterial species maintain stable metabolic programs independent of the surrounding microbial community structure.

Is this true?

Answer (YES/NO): NO